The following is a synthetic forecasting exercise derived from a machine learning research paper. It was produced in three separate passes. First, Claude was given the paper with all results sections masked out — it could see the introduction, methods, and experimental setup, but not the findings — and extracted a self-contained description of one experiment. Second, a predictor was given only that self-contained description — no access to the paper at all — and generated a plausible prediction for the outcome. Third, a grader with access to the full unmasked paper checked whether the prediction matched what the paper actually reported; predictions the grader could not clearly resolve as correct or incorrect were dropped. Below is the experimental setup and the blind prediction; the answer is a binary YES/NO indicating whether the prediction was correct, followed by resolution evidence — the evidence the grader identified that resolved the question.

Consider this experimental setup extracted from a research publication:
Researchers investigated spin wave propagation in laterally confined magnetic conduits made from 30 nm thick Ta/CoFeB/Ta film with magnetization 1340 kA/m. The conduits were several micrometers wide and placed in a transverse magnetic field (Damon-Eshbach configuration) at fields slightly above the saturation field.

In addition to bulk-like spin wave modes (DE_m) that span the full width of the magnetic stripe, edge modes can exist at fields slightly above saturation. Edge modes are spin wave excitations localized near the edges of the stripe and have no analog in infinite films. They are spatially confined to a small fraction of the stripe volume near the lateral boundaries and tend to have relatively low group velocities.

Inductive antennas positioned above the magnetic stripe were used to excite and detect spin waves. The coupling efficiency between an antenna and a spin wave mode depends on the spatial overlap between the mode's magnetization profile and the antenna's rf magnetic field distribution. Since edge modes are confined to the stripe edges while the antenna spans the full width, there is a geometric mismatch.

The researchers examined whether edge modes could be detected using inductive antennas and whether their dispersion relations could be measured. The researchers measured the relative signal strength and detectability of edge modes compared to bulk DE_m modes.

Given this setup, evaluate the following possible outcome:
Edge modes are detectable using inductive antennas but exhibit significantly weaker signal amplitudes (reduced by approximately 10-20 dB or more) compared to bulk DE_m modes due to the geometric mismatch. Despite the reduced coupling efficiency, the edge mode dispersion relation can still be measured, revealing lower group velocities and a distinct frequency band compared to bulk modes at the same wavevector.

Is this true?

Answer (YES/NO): YES